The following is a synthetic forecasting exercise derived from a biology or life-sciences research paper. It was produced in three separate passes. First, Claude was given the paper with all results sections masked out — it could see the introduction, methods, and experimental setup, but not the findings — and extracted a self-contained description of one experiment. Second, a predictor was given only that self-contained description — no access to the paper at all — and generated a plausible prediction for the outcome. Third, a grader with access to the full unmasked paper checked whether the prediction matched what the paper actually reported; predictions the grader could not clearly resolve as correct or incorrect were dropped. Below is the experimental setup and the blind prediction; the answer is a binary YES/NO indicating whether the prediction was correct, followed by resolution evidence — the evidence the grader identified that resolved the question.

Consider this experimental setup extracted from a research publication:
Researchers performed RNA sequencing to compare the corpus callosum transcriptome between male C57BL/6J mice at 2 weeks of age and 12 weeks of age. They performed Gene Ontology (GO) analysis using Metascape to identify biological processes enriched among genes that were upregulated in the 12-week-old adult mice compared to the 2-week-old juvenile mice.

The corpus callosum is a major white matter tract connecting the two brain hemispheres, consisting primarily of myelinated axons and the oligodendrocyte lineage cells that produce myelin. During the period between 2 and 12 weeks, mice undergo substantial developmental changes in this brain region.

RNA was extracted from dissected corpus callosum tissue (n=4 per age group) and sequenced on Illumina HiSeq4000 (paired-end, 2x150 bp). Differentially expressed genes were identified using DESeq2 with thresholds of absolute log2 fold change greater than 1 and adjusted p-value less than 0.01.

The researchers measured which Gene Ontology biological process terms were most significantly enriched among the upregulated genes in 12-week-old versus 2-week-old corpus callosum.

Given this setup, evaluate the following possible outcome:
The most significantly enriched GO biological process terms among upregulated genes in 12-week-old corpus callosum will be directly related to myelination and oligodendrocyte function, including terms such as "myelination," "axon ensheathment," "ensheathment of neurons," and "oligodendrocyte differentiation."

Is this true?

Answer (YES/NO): NO